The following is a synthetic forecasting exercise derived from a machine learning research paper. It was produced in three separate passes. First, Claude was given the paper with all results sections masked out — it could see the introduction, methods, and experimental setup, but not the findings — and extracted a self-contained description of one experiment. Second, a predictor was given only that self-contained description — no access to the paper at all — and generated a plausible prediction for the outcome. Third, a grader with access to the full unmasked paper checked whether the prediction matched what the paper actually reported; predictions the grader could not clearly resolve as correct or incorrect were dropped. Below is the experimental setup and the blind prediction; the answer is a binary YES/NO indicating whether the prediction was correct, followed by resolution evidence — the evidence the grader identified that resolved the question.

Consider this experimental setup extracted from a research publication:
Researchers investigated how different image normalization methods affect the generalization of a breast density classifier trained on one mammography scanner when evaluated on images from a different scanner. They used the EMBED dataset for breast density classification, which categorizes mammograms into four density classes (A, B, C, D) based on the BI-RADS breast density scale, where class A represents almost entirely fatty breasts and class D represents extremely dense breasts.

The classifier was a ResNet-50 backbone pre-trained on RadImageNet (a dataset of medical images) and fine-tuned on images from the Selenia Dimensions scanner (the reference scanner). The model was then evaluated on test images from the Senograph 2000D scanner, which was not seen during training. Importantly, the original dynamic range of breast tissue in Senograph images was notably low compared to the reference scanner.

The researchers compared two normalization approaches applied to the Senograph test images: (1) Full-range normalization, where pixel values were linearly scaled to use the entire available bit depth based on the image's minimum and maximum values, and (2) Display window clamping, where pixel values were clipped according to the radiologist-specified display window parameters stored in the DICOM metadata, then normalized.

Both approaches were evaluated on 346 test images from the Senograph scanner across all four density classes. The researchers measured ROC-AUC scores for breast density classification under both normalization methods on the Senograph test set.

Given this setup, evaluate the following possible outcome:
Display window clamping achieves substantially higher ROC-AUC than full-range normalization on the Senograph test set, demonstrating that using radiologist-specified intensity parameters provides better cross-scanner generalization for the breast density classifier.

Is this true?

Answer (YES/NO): YES